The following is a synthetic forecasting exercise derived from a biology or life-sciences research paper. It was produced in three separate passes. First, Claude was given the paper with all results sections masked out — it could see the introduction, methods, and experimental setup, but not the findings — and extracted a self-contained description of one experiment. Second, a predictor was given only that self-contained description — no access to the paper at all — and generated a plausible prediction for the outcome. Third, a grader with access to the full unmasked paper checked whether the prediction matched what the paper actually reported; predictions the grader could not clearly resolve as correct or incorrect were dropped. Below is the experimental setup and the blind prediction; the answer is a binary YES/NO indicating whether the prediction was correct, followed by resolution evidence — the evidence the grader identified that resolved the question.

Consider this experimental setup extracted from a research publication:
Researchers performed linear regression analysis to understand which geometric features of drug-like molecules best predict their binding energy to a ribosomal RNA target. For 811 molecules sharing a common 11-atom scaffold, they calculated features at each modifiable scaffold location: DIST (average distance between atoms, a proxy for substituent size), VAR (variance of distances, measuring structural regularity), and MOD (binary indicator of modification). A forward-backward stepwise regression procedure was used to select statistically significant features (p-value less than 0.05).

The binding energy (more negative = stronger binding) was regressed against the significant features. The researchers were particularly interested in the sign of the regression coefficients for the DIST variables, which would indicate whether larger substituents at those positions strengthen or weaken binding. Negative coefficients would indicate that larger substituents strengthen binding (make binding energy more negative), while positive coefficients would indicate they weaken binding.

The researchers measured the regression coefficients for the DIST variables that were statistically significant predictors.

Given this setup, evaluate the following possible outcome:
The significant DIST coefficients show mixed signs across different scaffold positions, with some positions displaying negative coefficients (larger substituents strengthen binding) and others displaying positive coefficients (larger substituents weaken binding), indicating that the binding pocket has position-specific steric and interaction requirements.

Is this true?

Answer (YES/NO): NO